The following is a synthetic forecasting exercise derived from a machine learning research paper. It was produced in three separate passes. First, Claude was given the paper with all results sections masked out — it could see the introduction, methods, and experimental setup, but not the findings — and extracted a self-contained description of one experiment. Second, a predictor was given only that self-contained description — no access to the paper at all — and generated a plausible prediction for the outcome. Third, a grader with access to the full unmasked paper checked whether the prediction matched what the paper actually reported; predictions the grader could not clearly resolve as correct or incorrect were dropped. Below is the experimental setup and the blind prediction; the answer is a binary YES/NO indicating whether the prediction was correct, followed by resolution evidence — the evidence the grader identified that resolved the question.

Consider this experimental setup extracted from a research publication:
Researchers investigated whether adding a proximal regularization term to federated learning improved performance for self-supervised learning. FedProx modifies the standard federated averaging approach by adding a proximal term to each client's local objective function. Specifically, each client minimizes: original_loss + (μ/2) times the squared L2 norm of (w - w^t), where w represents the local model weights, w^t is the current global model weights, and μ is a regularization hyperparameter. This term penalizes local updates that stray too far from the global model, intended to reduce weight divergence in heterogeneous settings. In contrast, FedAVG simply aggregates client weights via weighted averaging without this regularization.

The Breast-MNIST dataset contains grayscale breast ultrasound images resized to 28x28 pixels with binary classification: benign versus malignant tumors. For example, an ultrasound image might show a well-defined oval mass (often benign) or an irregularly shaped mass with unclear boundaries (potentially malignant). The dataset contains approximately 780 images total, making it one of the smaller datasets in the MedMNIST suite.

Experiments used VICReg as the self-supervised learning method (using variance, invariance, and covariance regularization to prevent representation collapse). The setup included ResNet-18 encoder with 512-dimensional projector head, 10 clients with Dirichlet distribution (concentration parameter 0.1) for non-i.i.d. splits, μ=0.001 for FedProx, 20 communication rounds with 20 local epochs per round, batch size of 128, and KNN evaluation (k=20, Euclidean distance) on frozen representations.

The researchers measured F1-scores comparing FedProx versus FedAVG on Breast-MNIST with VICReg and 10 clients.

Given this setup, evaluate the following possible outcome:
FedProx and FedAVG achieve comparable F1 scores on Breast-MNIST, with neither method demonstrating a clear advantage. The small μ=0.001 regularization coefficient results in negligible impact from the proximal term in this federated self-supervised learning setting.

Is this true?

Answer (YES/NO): YES